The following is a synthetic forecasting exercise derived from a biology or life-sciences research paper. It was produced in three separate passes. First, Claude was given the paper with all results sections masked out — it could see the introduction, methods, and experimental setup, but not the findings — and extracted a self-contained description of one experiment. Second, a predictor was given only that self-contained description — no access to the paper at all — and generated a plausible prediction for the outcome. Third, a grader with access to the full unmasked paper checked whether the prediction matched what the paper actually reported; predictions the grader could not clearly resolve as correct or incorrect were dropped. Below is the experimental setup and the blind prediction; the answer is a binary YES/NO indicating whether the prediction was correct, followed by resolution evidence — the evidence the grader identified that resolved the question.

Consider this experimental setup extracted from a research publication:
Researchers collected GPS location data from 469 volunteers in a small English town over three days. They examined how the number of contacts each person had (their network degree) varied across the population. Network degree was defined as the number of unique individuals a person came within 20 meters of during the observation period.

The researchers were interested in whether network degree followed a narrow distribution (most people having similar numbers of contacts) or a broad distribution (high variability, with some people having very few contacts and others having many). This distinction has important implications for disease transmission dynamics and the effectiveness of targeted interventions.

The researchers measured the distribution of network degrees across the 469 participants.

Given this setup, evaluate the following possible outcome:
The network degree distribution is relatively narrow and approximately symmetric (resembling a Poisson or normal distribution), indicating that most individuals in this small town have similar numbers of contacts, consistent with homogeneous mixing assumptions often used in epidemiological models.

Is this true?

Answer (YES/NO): NO